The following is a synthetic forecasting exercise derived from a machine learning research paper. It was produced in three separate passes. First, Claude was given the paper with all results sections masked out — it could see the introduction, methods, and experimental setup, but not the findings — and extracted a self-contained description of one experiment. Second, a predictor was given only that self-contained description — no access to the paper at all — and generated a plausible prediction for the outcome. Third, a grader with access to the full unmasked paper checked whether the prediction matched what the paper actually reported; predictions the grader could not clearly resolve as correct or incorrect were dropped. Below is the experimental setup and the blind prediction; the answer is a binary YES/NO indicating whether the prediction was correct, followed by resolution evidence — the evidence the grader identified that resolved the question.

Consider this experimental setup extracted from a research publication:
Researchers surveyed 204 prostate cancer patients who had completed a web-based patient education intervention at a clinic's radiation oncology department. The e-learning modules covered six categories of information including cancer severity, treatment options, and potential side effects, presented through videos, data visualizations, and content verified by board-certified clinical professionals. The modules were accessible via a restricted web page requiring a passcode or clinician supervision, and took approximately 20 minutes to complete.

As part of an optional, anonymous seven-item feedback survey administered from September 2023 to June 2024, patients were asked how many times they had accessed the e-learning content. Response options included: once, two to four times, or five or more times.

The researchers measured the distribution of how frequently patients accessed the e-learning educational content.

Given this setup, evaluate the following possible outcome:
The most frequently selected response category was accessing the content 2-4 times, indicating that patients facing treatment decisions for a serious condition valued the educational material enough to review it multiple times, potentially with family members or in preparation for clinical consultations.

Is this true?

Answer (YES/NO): NO